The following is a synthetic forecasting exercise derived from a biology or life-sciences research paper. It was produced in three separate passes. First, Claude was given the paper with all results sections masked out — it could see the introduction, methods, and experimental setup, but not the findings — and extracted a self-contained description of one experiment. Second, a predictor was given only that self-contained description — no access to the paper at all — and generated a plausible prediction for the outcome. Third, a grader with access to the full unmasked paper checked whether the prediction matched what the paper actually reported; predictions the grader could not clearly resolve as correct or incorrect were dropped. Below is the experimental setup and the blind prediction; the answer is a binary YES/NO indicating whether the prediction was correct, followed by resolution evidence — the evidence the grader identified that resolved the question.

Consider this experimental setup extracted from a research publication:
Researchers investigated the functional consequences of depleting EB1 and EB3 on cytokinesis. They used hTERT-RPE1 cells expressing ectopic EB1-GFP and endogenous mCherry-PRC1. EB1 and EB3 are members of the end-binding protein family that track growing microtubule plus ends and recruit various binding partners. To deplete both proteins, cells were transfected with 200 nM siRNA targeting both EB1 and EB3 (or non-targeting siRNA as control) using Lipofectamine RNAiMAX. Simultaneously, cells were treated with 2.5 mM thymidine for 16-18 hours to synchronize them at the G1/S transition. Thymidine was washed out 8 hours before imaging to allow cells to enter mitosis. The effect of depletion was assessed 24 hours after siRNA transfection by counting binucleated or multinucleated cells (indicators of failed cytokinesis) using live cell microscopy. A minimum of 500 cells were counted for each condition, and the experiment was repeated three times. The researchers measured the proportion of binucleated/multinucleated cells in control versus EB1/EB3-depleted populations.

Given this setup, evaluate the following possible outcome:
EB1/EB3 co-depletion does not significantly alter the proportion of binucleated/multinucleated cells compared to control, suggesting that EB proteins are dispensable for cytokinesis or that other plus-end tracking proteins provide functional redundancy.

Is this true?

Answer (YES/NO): NO